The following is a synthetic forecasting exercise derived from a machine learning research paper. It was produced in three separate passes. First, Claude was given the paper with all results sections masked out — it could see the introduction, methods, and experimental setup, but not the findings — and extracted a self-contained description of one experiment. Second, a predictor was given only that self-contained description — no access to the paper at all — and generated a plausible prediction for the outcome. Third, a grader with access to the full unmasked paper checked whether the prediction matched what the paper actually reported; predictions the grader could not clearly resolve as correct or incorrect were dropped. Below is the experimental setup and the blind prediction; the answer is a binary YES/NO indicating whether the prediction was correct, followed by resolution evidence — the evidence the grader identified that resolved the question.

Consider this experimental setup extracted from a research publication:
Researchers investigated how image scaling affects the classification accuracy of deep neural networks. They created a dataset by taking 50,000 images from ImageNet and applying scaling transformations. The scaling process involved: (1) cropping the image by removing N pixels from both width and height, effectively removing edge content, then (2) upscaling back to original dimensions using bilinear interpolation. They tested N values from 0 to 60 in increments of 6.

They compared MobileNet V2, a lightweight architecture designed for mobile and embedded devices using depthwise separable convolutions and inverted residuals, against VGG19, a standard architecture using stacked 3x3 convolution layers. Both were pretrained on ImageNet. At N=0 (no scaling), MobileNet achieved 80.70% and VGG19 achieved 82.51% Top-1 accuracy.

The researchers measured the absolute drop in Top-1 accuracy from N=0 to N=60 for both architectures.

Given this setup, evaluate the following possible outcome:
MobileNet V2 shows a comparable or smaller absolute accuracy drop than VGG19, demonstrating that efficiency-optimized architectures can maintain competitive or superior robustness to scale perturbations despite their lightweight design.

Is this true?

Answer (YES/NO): YES